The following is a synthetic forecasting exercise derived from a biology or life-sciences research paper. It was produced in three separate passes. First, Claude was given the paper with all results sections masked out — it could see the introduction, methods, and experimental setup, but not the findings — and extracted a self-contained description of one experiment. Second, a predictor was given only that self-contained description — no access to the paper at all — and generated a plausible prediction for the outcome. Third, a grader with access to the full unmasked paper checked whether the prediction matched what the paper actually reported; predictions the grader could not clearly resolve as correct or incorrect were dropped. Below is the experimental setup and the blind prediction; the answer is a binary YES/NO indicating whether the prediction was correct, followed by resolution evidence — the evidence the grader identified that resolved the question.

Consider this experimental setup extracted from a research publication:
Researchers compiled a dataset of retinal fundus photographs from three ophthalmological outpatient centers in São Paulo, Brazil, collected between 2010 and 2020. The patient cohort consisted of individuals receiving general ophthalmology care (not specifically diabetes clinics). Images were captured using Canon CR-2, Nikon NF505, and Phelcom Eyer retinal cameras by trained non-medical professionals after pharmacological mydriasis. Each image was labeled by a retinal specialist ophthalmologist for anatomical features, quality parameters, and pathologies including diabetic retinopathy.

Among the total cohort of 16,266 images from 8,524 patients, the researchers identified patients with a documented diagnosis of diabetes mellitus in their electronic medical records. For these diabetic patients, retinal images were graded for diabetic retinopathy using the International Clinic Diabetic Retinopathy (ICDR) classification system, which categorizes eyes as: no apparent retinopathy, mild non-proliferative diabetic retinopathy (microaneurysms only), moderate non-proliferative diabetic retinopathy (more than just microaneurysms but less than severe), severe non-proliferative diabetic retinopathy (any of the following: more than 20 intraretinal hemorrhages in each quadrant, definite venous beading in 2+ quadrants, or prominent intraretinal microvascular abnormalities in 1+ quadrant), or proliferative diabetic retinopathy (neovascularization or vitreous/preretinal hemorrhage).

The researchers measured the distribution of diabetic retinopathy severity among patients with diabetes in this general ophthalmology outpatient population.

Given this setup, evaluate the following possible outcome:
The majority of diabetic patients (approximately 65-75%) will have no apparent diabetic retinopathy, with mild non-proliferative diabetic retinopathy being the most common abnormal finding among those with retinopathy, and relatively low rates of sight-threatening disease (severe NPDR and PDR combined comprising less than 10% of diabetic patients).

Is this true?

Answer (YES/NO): NO